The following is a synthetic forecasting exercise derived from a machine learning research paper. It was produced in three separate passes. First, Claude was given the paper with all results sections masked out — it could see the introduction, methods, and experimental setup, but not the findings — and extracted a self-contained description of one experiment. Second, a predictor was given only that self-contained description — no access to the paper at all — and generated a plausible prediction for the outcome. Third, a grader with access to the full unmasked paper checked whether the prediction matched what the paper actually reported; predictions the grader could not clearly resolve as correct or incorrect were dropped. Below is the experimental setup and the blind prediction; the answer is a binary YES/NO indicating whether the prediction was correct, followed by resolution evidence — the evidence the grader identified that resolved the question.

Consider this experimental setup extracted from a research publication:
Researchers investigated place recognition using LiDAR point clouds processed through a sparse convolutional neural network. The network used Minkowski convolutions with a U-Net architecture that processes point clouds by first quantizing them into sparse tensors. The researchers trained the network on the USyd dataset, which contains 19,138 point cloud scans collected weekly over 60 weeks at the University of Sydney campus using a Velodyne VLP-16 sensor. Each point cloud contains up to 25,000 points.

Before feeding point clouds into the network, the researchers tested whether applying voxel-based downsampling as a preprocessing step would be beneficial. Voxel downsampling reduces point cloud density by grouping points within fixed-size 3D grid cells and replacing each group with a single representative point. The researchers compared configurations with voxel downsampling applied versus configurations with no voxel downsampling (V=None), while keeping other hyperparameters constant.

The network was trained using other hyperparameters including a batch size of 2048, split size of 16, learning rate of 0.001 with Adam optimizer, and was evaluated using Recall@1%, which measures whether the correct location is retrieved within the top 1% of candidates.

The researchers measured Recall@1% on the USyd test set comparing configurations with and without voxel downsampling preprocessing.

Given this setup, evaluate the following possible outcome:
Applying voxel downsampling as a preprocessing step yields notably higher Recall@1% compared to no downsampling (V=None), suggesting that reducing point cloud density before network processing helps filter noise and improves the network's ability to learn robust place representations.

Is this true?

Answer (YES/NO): NO